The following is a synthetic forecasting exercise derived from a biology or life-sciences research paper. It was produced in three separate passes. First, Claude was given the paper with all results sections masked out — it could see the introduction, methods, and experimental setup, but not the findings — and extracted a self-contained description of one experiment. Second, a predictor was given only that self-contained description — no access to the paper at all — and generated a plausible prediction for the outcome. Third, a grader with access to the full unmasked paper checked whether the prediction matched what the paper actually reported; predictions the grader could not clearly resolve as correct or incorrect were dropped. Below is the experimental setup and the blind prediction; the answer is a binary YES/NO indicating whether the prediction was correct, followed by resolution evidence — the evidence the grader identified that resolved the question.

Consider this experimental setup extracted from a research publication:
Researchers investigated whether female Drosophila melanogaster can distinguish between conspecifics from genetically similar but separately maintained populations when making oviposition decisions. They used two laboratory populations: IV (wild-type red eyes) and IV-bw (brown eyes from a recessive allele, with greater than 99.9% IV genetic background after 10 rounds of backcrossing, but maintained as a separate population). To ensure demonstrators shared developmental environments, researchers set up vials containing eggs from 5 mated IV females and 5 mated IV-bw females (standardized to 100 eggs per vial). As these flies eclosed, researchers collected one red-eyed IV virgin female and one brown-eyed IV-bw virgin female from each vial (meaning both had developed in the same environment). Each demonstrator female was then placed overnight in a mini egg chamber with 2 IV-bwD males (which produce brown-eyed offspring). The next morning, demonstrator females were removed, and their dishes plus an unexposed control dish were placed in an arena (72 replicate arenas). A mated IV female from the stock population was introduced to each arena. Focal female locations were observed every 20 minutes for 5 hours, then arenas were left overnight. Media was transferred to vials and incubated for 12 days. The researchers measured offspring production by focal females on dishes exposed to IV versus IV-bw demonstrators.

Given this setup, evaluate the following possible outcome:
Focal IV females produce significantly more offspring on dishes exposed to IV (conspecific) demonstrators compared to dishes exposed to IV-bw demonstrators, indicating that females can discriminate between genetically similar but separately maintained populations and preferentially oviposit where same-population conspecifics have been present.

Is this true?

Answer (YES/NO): YES